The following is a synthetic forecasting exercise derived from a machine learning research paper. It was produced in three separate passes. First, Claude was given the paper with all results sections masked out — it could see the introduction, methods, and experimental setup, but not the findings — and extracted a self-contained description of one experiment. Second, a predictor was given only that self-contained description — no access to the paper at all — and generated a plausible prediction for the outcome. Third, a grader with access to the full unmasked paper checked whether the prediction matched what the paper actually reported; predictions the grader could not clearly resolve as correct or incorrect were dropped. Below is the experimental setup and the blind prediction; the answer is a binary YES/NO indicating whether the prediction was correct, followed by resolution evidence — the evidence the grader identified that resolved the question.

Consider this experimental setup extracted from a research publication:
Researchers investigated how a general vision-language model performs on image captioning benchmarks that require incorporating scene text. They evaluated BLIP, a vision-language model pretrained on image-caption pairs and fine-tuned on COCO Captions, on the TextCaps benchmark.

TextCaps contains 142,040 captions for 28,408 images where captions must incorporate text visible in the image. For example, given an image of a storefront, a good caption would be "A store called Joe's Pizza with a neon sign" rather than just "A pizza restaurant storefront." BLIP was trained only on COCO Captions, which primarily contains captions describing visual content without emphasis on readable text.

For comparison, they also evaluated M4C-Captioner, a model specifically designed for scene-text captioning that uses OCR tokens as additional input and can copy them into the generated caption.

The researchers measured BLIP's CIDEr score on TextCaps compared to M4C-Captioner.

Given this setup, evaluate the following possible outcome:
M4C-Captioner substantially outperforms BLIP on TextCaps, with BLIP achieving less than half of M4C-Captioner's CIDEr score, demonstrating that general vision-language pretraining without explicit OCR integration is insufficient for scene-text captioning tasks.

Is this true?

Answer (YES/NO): NO